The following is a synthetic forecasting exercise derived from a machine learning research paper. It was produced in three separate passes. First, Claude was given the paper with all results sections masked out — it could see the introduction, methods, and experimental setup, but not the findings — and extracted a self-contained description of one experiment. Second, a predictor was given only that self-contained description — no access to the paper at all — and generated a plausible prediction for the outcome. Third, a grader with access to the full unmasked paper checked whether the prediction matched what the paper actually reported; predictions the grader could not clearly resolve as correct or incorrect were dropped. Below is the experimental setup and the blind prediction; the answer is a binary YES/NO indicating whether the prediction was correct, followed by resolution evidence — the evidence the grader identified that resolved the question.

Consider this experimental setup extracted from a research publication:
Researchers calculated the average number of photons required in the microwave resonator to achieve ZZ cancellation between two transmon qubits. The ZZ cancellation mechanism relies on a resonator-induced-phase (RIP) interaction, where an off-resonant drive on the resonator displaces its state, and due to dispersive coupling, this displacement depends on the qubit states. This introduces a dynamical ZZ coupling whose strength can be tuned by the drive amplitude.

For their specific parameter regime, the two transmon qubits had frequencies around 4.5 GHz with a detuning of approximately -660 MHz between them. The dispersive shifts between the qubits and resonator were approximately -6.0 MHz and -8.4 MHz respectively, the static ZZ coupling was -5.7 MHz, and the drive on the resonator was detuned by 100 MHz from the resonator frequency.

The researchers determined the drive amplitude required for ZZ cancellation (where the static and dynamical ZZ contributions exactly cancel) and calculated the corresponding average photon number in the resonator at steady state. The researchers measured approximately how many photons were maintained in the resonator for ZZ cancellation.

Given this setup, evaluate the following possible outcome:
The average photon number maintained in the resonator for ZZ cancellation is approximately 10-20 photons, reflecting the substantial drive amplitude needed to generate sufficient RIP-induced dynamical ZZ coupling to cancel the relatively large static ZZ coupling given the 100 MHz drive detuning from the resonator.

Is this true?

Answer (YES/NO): YES